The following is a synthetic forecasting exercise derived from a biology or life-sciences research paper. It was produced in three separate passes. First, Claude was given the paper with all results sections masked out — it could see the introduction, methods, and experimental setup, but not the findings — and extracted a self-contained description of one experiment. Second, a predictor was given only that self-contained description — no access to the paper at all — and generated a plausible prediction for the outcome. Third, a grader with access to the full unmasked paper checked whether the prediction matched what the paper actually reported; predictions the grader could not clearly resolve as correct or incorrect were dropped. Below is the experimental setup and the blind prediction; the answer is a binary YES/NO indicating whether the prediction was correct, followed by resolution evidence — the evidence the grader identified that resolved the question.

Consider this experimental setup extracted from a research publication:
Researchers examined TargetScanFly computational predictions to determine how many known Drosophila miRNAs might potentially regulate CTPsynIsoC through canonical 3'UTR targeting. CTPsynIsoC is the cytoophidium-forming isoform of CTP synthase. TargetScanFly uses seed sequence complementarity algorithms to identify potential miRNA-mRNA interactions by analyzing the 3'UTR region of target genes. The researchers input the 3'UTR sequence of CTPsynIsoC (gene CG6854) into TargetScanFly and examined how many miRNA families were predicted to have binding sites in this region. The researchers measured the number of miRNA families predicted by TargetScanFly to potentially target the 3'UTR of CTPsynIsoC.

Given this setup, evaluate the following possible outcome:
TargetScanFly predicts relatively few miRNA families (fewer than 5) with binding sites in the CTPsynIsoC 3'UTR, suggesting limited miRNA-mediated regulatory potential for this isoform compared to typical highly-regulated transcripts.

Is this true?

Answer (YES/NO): NO